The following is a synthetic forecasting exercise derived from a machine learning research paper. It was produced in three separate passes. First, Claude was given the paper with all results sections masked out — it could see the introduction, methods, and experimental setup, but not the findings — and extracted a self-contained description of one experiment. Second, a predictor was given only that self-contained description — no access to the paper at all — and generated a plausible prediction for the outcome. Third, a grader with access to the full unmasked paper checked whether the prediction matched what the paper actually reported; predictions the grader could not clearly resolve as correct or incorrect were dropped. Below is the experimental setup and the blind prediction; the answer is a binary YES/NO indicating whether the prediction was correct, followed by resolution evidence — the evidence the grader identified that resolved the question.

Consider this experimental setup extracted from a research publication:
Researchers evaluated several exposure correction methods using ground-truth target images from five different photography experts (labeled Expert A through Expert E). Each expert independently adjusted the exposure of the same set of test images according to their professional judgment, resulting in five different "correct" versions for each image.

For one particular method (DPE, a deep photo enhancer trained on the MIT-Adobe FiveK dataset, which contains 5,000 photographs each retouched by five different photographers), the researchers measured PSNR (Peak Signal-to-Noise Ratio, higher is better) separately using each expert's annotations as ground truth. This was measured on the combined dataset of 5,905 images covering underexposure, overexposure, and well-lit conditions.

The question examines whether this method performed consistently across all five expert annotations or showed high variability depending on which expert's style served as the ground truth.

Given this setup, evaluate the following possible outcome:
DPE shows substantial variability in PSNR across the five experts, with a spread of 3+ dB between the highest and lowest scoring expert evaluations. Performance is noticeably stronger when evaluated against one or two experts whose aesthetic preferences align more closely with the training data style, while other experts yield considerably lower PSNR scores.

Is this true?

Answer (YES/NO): NO